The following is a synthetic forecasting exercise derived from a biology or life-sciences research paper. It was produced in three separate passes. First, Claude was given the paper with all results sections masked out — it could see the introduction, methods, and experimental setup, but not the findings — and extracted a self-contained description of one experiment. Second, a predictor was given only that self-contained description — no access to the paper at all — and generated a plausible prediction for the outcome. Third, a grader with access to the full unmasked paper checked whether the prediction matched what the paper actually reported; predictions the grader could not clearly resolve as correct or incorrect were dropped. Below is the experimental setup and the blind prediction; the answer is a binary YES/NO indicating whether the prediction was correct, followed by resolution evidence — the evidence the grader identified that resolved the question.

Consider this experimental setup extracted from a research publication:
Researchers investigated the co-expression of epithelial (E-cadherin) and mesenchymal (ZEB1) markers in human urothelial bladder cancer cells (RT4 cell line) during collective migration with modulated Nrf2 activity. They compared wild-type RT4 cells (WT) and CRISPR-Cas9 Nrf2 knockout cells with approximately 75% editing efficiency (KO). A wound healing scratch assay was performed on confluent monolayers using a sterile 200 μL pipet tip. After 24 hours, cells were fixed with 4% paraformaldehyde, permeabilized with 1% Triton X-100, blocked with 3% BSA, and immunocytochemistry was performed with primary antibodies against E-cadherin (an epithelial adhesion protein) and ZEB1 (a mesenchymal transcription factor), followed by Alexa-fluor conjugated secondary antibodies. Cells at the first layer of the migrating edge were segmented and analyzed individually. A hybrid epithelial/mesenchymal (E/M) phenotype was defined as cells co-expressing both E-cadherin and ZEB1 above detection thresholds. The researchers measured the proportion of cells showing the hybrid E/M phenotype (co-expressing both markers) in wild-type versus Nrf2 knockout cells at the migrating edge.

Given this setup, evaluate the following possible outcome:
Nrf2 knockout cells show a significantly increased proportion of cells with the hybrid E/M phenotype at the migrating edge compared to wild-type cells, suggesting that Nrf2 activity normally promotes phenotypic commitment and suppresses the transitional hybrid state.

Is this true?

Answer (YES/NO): NO